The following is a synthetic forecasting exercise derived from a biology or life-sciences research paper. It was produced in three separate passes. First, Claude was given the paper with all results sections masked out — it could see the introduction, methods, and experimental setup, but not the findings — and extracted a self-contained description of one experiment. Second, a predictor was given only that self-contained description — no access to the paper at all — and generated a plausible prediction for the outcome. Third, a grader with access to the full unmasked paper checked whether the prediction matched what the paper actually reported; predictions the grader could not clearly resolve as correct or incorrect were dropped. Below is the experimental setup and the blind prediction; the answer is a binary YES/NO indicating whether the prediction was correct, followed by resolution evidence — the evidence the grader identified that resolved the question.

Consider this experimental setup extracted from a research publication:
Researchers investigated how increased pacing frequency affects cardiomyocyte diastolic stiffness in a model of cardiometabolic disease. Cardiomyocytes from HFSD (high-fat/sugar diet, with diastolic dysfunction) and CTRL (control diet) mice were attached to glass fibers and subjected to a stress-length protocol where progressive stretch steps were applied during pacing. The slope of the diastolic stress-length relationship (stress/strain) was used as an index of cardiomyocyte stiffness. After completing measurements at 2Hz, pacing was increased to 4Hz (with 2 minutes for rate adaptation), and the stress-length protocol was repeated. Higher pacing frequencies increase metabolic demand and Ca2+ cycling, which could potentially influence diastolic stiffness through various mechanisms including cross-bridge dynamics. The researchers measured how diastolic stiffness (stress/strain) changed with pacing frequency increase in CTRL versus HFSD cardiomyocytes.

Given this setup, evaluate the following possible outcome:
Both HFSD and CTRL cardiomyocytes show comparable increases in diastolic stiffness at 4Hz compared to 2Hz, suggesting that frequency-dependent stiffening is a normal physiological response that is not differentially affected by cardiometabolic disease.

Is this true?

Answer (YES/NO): NO